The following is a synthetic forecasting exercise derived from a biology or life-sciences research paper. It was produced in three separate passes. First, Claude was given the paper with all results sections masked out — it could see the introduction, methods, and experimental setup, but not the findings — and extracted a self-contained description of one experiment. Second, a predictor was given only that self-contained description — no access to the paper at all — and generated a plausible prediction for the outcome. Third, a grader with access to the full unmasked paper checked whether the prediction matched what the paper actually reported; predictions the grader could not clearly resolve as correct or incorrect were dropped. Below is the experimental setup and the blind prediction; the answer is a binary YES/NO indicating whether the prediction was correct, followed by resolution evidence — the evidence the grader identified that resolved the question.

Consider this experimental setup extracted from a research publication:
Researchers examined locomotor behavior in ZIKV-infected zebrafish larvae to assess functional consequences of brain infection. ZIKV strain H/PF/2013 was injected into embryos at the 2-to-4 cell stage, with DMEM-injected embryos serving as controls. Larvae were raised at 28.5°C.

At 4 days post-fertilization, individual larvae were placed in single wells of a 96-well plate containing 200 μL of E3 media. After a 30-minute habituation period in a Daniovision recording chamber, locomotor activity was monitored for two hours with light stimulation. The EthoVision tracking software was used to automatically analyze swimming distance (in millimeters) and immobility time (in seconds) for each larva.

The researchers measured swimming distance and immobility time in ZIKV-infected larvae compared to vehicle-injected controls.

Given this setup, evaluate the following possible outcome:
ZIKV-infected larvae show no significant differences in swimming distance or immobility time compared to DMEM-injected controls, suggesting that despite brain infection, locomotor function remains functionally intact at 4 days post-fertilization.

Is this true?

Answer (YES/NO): NO